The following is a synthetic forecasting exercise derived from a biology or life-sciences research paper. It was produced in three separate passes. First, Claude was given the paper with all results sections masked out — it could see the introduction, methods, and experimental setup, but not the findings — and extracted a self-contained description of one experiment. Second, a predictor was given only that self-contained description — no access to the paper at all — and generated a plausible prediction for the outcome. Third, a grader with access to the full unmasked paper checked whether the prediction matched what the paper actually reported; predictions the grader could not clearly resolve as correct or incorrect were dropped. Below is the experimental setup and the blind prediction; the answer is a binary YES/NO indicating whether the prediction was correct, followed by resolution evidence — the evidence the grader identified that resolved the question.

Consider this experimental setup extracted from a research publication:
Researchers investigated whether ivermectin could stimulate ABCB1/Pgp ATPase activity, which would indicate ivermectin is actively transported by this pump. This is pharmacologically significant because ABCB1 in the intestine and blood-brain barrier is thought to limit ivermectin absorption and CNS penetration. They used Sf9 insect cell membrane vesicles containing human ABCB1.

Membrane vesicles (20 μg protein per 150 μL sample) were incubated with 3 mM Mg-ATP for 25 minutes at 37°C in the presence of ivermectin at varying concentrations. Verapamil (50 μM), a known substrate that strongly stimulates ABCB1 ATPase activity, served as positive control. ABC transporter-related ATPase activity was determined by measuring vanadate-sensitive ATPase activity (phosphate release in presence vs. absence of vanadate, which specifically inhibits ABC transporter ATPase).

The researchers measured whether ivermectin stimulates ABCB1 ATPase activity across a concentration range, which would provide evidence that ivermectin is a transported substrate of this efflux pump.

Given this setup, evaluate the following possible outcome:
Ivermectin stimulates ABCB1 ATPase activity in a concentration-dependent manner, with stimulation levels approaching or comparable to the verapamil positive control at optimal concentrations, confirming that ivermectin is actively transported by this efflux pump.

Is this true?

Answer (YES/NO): NO